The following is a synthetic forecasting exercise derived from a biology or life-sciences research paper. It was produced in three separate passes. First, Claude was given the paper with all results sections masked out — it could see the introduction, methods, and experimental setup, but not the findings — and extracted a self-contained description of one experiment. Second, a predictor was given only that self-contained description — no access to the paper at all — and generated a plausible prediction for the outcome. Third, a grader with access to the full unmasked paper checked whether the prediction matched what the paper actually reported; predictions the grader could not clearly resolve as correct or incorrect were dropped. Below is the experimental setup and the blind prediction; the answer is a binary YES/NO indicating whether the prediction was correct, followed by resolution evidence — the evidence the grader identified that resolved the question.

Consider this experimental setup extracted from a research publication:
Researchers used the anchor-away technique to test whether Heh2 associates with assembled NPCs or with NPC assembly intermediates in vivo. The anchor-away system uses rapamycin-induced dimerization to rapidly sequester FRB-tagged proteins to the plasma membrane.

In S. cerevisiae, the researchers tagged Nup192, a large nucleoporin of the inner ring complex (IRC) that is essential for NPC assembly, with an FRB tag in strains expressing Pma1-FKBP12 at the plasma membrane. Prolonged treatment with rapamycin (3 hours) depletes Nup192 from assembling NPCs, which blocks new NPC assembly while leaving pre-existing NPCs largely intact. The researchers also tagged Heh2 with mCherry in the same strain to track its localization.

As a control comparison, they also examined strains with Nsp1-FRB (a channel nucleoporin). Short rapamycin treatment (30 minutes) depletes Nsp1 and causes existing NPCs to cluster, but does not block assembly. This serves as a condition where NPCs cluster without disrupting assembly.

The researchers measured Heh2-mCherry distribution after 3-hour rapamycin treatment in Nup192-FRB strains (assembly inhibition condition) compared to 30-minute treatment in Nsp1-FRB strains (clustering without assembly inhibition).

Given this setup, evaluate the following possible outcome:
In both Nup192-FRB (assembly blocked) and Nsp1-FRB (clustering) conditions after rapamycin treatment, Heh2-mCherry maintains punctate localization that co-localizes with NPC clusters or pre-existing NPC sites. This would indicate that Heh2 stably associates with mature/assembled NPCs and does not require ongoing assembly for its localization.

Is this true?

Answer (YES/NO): NO